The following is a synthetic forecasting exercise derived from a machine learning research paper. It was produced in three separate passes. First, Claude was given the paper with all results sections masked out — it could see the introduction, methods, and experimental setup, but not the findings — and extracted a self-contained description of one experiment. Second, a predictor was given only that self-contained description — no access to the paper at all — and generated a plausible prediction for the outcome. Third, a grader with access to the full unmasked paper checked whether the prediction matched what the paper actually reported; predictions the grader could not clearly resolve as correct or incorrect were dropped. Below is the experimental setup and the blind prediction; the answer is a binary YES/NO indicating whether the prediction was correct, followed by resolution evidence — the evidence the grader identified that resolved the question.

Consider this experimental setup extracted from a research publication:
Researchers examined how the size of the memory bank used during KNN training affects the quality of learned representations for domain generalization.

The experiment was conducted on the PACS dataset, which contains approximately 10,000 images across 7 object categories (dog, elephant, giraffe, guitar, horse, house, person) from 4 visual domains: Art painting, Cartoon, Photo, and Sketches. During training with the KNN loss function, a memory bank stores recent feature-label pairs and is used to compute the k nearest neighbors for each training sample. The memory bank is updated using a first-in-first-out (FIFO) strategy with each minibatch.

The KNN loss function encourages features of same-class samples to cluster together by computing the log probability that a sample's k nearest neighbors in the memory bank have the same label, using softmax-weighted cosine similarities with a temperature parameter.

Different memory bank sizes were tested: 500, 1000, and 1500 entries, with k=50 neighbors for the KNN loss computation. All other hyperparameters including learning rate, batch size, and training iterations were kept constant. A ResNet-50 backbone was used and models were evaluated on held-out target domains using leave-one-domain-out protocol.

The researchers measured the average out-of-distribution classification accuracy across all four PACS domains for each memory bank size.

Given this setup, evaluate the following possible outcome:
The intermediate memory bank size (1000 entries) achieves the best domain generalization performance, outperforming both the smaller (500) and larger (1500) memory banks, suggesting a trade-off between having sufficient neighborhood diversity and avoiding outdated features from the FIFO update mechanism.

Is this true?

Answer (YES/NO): YES